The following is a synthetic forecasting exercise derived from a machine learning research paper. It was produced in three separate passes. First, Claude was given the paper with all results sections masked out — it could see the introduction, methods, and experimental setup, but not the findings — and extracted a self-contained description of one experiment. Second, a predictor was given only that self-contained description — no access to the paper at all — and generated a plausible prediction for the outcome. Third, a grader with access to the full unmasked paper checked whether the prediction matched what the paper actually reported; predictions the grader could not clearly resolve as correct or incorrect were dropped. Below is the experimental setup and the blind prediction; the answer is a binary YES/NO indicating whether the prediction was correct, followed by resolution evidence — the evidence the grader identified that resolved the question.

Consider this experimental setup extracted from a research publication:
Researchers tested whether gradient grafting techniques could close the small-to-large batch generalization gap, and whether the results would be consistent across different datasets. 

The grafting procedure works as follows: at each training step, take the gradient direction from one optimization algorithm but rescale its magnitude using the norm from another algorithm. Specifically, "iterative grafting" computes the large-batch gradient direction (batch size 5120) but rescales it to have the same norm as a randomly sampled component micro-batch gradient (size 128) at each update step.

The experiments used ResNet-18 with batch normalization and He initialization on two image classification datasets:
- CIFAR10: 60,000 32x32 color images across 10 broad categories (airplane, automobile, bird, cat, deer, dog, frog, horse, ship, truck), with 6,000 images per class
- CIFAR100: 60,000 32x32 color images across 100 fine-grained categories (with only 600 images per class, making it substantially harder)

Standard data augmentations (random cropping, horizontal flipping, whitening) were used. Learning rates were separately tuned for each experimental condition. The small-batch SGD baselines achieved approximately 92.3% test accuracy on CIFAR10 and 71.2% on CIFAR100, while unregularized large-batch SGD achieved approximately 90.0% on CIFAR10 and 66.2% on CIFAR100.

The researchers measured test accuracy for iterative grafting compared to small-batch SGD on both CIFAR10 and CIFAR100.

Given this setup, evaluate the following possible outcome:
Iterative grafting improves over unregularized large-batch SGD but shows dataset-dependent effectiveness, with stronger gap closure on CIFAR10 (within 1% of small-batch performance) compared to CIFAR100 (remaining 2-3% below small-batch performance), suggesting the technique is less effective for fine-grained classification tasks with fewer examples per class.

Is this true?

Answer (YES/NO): YES